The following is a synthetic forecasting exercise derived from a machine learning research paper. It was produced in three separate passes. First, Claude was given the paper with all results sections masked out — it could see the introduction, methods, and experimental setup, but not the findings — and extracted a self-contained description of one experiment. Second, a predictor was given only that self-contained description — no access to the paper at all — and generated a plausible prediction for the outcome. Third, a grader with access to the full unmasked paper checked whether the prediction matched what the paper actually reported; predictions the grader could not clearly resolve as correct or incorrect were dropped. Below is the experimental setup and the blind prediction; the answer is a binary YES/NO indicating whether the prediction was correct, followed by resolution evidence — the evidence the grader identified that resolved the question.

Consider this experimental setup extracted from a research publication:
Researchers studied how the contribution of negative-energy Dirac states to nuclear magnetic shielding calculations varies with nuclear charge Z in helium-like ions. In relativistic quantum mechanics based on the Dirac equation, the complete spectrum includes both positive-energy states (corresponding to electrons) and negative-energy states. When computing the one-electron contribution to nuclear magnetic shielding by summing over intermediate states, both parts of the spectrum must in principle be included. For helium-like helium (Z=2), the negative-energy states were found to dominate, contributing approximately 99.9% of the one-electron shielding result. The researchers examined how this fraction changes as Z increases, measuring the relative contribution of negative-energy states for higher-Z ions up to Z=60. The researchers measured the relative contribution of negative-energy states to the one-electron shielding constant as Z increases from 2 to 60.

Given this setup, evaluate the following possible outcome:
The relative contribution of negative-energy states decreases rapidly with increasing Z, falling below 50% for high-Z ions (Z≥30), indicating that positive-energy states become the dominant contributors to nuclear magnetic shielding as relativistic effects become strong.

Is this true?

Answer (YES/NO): NO